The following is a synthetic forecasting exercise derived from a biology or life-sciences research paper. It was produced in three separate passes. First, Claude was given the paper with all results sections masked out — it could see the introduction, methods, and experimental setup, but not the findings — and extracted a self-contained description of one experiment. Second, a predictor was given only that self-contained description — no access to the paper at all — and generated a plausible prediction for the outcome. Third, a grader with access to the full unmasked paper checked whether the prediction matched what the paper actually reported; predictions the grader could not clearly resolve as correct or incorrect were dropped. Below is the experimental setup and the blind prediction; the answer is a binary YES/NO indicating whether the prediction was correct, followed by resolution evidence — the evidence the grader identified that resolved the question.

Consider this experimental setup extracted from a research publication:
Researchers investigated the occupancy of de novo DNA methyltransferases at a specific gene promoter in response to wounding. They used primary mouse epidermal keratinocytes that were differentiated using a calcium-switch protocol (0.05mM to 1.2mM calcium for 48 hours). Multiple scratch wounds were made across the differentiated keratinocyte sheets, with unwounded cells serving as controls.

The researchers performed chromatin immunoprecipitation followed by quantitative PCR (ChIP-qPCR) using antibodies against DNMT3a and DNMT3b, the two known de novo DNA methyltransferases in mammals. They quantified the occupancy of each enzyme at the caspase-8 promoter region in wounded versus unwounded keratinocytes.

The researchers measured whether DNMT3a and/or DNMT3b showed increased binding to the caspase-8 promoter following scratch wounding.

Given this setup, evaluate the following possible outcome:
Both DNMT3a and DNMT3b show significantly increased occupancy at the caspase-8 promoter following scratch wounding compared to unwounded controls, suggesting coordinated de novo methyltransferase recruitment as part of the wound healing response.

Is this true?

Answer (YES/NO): NO